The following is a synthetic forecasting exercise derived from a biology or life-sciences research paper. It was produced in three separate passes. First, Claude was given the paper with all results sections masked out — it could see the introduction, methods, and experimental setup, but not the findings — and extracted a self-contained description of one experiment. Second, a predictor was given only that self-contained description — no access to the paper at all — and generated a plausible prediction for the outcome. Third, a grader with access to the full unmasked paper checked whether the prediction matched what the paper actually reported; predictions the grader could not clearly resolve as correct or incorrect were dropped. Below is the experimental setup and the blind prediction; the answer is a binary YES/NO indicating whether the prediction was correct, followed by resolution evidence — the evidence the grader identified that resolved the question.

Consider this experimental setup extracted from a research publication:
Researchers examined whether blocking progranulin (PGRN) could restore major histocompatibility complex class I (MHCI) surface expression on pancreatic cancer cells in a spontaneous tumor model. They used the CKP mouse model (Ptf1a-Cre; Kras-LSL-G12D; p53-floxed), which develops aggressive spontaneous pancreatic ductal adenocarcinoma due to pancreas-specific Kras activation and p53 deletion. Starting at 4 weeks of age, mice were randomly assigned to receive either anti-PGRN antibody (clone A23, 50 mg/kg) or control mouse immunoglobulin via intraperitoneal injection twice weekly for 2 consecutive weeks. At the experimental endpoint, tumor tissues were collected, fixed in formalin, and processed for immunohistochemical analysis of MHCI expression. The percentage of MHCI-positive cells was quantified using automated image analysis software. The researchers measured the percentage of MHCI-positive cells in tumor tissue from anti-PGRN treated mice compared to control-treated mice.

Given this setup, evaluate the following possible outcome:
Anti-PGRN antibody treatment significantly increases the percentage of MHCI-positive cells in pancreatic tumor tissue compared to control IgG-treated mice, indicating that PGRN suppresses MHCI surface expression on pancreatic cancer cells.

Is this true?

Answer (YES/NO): YES